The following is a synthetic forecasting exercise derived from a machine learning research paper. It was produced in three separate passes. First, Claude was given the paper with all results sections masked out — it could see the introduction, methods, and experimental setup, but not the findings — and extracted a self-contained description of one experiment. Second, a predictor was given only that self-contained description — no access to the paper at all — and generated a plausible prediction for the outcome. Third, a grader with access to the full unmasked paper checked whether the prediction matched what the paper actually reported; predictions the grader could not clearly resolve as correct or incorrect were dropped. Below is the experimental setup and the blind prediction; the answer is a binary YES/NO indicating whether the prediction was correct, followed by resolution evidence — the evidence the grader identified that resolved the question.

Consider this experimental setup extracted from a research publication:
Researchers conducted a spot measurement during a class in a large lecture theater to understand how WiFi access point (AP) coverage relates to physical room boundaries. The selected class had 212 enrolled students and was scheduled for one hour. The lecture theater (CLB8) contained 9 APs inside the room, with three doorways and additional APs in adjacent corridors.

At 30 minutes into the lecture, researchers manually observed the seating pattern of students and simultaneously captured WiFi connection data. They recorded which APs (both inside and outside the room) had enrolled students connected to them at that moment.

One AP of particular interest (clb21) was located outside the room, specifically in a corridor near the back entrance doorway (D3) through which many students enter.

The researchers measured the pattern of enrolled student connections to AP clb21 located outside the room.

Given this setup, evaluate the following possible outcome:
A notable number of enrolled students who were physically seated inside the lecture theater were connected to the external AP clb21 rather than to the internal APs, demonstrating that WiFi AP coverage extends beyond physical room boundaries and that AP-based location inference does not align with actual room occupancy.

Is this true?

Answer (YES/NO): YES